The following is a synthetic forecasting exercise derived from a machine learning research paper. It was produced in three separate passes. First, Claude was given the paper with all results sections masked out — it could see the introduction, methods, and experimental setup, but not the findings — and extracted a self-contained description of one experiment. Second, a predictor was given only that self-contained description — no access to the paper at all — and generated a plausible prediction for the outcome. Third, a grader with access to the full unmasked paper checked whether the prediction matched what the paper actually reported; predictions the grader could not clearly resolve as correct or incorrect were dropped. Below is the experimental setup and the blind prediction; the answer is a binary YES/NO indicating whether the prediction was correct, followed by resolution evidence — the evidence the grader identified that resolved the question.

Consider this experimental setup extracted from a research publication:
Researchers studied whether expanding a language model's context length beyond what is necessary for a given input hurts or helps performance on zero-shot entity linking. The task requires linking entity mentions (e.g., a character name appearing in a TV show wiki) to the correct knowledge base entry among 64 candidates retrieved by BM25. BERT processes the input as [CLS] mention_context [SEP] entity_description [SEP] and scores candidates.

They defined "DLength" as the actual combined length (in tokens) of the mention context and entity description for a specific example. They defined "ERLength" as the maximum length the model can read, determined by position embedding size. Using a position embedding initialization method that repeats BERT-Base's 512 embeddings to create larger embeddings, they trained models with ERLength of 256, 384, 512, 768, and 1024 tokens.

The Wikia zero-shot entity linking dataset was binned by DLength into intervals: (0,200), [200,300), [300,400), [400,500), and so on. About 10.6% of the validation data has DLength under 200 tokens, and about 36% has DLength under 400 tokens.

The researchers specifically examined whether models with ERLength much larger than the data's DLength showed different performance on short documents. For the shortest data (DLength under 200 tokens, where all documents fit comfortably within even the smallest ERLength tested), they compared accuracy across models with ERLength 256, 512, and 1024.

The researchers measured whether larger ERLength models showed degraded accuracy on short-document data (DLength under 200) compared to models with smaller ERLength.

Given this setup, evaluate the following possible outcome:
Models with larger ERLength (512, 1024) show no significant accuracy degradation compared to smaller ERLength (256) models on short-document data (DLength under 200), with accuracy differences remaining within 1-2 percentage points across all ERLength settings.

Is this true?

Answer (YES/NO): YES